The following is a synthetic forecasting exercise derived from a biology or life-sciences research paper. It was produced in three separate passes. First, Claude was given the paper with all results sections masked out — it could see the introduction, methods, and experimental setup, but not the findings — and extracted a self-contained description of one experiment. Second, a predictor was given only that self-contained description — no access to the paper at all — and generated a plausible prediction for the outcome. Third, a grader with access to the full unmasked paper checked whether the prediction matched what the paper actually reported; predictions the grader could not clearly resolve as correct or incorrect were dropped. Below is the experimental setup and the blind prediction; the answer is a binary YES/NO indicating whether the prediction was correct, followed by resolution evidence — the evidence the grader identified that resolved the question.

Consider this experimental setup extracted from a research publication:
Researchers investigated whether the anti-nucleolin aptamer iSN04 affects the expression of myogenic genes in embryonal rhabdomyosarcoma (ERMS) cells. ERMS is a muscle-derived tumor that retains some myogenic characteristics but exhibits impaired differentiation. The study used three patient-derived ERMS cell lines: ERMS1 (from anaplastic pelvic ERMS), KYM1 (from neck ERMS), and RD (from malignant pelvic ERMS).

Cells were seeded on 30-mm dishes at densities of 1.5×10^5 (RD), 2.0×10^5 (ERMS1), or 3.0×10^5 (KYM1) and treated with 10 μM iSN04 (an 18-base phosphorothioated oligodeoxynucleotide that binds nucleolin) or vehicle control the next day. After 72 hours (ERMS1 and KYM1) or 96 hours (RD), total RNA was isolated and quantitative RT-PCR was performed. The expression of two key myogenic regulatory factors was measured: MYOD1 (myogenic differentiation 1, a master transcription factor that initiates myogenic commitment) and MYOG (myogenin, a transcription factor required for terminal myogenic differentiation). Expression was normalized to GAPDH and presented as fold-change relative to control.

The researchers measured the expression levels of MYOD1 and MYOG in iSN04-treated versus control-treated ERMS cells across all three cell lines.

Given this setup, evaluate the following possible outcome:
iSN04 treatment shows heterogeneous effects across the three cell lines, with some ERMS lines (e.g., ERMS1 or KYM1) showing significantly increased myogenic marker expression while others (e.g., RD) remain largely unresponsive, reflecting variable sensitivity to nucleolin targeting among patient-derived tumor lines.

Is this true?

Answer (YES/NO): NO